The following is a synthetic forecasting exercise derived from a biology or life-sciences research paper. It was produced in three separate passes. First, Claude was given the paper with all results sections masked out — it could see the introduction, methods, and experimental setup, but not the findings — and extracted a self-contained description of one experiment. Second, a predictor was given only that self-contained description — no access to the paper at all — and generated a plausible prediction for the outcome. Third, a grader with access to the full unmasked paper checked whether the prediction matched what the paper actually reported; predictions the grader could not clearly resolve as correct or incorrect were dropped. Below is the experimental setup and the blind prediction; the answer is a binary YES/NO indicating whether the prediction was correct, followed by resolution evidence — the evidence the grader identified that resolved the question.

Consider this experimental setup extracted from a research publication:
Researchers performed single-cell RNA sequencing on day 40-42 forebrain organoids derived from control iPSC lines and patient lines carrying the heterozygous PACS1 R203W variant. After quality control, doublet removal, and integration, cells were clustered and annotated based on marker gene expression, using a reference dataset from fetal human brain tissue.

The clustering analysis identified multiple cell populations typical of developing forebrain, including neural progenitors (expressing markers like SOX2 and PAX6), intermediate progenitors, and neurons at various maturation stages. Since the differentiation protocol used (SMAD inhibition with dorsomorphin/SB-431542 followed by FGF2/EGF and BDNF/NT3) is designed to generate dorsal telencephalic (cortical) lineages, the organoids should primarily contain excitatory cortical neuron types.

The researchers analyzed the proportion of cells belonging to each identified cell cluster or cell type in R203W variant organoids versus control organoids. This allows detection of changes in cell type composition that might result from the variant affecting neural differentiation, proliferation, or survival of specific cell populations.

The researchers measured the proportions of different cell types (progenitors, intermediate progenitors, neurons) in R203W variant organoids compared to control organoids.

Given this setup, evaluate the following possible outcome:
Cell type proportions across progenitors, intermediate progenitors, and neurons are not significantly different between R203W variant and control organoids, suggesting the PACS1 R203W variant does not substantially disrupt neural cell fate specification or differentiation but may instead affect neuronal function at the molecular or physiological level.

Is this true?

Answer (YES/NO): YES